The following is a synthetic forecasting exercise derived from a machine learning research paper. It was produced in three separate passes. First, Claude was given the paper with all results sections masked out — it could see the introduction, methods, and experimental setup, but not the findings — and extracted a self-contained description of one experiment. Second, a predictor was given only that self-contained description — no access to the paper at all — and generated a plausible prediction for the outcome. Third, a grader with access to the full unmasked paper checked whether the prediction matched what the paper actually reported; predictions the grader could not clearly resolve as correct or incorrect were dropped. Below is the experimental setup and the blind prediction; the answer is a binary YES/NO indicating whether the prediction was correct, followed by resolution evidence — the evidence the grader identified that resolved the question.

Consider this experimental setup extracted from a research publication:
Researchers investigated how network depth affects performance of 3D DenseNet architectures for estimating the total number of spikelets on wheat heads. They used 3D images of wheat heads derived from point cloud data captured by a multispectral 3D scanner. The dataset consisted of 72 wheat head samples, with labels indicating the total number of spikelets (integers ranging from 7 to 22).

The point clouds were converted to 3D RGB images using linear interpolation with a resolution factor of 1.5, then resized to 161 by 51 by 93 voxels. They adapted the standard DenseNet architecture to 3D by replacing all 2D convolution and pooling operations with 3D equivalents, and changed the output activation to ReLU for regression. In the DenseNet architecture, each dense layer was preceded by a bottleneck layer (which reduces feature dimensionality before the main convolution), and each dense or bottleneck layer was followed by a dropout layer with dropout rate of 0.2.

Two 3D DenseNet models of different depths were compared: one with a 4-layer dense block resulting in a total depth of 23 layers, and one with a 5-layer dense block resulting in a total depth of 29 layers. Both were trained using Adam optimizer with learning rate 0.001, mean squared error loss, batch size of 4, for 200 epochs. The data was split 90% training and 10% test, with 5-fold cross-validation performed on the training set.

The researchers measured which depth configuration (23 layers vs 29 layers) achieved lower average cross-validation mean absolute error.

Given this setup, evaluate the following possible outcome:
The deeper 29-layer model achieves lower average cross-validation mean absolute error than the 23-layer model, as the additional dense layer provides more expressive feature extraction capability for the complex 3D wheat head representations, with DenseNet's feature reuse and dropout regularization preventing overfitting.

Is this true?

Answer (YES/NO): NO